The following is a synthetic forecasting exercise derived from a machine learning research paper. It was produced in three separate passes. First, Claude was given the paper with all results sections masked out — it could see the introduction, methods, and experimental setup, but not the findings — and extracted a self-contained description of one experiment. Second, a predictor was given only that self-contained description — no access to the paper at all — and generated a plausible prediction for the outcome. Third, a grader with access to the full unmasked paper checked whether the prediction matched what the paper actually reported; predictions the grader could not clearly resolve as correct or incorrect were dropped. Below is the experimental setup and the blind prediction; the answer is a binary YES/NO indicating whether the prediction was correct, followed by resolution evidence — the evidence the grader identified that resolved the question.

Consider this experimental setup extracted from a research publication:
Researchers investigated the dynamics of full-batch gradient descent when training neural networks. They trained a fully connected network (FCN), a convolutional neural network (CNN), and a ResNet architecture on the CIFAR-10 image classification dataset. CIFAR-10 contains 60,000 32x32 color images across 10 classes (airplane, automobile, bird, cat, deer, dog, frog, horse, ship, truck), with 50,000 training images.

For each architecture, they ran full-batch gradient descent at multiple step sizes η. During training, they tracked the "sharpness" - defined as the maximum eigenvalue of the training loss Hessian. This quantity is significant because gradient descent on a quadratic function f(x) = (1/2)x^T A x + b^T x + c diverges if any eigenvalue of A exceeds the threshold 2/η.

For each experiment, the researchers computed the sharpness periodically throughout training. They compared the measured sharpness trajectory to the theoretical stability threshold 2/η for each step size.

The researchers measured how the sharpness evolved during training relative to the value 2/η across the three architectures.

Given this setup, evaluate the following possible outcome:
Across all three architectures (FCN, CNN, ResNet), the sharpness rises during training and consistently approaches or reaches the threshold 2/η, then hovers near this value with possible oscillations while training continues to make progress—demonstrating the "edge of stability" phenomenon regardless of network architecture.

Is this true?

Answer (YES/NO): YES